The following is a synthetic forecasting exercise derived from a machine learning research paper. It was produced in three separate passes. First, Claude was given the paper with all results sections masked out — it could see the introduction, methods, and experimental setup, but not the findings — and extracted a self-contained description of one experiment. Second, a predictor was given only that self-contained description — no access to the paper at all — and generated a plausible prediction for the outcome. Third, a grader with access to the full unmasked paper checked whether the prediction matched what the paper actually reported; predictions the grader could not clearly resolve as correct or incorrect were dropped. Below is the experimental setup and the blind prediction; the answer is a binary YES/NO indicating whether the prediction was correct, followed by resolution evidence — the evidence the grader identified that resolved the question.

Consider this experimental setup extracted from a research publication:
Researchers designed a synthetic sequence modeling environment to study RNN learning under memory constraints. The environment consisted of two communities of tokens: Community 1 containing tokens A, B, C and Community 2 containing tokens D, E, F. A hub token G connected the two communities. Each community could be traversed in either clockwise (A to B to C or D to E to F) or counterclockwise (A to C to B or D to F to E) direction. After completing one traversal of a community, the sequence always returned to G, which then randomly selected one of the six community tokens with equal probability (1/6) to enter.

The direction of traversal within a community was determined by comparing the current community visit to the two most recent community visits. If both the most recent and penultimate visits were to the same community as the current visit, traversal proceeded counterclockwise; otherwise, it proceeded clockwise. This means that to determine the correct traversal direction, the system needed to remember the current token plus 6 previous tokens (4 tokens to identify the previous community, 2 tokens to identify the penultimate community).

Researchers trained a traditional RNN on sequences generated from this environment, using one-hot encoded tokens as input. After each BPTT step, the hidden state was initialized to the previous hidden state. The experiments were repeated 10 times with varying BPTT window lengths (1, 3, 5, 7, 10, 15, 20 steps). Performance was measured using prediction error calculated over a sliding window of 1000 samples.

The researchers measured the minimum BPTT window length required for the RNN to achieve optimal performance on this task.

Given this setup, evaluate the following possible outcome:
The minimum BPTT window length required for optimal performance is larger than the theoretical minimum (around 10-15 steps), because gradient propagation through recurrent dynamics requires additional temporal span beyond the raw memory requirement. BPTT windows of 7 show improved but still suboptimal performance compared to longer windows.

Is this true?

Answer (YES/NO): NO